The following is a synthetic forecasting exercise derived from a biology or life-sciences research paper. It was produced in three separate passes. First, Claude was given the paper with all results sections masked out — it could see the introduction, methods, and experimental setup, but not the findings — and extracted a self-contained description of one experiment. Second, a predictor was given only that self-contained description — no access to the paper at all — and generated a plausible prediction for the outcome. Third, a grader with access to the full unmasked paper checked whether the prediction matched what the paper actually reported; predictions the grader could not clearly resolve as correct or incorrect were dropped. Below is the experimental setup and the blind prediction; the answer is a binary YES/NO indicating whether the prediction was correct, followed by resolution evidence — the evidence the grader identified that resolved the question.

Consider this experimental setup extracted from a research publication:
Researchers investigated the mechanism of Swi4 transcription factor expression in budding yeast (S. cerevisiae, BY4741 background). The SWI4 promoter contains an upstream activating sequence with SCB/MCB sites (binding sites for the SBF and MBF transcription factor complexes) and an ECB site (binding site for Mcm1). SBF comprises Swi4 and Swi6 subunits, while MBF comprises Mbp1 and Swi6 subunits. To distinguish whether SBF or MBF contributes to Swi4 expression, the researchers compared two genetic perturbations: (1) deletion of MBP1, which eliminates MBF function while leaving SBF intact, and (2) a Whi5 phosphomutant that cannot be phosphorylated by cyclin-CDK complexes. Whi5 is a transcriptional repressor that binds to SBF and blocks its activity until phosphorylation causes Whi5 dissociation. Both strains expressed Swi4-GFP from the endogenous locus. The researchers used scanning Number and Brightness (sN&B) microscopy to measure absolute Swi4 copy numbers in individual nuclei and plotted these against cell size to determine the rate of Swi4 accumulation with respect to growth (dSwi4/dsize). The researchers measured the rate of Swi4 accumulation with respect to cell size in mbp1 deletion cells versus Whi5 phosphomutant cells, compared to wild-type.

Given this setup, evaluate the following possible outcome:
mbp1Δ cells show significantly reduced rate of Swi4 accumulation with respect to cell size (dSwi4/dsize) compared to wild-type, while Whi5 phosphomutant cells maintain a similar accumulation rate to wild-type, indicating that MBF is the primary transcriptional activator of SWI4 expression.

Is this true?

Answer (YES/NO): NO